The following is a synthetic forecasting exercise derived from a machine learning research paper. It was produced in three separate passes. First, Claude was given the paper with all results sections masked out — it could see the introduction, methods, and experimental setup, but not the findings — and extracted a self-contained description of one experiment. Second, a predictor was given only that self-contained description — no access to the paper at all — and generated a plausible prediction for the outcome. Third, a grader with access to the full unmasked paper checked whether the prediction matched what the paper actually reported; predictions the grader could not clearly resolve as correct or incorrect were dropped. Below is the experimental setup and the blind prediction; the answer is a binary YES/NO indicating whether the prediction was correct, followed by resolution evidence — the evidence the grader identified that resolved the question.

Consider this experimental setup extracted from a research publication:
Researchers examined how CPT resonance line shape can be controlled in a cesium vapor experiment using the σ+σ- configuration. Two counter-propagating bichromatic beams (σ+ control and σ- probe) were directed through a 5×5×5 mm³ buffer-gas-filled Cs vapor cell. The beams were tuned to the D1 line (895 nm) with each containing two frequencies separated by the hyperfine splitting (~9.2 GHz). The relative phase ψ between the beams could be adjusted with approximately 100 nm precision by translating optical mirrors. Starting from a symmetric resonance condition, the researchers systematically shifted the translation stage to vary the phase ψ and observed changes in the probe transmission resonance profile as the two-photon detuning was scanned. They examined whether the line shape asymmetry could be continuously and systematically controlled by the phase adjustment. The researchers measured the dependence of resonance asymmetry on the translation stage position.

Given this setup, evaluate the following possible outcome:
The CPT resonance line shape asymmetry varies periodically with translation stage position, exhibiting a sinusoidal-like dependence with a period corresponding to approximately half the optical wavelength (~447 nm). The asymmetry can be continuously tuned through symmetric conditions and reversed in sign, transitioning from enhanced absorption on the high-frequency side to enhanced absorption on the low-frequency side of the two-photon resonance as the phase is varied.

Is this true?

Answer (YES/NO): NO